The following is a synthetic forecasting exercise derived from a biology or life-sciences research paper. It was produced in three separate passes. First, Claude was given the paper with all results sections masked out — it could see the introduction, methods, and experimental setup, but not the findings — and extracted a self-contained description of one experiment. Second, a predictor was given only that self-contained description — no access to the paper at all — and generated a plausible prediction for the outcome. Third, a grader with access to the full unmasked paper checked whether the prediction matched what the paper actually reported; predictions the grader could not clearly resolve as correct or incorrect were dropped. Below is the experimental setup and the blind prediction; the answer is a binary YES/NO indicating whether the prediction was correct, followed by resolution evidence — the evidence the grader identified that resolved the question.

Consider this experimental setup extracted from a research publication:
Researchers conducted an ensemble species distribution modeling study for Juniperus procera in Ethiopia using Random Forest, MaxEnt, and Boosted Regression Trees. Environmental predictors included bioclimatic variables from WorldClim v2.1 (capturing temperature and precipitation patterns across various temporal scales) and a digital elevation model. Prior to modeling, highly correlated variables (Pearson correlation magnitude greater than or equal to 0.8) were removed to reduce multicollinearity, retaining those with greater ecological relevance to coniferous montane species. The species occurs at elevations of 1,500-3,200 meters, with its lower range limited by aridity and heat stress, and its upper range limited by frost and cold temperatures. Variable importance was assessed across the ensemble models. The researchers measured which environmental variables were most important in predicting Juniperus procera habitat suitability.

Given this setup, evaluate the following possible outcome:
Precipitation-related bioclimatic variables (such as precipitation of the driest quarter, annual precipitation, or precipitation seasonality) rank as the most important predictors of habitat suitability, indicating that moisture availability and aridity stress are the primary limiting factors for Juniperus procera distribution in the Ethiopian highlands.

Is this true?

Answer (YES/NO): NO